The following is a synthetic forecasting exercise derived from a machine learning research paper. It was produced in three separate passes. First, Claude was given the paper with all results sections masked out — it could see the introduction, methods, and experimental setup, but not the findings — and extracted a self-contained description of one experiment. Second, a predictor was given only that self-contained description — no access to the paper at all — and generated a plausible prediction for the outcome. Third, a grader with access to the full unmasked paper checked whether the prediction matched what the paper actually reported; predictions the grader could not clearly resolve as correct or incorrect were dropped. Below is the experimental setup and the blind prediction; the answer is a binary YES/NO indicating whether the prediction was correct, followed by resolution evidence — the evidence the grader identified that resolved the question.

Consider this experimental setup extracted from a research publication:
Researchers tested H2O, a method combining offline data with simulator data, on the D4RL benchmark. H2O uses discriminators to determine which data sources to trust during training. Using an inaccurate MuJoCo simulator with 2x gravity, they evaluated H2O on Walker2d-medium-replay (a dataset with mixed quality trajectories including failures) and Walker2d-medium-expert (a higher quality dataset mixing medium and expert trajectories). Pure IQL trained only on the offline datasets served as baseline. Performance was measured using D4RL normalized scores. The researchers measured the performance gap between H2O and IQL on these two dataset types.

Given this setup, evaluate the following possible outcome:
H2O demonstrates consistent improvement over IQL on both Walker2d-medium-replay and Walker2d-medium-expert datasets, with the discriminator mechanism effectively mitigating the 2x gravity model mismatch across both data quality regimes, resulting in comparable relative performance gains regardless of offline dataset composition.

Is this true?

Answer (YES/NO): NO